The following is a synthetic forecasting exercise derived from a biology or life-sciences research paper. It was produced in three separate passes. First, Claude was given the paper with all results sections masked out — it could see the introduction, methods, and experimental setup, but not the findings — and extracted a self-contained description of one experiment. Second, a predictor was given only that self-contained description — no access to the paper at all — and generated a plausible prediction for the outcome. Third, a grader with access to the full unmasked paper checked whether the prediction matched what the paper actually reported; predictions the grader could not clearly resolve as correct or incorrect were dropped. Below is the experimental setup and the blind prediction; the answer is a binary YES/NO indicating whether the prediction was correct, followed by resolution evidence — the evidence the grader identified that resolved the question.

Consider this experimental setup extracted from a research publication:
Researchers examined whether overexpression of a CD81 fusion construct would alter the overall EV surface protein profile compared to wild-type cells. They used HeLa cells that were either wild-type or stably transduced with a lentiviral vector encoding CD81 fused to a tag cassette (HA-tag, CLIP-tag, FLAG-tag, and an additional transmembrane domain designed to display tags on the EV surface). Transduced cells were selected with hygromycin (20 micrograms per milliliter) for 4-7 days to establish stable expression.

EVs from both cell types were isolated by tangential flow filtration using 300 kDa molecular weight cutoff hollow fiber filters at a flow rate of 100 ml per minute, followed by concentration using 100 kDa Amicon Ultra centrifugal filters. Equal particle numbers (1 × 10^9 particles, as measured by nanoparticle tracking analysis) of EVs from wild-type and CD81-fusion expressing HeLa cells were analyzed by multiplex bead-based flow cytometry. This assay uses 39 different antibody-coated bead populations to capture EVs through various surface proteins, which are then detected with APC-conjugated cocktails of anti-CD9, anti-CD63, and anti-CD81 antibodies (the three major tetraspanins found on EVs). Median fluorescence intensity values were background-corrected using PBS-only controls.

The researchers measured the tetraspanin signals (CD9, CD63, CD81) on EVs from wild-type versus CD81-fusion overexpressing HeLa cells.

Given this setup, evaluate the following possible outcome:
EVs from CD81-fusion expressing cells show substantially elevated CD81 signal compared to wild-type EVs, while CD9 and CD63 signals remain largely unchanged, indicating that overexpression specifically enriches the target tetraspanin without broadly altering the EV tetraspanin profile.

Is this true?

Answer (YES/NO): NO